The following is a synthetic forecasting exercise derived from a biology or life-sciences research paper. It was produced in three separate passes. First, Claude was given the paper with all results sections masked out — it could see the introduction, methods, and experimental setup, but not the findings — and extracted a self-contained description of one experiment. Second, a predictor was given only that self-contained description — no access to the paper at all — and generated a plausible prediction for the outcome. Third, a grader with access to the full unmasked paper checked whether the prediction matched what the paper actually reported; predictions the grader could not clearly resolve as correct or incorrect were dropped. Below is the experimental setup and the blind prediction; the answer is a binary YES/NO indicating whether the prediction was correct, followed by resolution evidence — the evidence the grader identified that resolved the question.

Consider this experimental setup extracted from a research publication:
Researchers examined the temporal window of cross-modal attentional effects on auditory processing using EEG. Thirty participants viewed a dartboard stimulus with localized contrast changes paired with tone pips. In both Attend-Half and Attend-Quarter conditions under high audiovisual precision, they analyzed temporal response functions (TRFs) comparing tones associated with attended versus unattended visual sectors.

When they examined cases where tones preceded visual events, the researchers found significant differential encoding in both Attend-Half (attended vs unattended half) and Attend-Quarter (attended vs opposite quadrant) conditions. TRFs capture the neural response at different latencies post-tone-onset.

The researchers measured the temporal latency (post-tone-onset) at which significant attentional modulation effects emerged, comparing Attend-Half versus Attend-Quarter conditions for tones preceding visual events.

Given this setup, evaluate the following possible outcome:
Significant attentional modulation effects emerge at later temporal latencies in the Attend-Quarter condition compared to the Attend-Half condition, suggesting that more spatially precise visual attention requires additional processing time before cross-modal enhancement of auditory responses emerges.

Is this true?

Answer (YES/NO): YES